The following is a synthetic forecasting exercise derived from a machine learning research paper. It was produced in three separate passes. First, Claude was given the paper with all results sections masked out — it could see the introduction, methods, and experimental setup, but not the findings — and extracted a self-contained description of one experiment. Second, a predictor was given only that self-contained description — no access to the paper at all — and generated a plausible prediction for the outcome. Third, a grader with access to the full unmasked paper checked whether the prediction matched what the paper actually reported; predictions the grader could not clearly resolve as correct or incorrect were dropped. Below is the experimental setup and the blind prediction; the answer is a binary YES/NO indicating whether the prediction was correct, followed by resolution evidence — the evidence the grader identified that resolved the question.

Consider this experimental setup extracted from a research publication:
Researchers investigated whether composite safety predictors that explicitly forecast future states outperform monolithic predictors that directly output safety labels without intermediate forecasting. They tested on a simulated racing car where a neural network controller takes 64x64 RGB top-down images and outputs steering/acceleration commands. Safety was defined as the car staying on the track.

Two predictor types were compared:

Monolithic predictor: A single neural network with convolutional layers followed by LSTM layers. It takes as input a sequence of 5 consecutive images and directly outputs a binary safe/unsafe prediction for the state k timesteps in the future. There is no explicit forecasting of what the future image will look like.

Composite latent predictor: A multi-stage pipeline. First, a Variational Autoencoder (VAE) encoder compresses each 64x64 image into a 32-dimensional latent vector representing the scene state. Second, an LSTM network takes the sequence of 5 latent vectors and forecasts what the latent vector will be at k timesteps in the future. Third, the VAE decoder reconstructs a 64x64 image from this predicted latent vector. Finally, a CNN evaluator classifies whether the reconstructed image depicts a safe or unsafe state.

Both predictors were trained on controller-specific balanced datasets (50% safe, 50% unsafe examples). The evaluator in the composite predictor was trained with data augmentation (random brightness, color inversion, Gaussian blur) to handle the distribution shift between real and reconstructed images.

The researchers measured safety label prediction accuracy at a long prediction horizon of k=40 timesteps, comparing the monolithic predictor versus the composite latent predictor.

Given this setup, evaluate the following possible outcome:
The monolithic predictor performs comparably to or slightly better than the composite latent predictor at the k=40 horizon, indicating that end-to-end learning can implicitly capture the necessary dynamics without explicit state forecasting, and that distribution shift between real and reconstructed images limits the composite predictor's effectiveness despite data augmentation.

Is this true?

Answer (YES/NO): YES